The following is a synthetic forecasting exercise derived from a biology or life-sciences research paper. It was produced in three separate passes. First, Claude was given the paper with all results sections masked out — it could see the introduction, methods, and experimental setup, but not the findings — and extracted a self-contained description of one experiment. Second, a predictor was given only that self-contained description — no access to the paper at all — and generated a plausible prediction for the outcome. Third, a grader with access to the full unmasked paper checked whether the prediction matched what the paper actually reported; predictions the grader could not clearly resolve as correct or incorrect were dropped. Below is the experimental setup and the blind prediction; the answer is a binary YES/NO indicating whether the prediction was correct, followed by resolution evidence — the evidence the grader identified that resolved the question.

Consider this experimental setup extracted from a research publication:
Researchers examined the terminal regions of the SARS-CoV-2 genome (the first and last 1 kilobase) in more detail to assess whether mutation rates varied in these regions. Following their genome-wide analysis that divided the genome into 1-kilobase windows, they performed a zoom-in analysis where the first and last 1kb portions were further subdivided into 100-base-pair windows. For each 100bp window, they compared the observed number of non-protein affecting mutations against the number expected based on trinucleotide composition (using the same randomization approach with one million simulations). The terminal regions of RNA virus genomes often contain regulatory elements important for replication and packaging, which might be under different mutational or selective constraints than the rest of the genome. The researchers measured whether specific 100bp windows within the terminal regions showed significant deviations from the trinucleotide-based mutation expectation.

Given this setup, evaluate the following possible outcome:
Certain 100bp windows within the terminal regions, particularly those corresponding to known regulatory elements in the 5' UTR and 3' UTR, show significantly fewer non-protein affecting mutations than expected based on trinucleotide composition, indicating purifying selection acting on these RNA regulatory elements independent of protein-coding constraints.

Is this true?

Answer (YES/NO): NO